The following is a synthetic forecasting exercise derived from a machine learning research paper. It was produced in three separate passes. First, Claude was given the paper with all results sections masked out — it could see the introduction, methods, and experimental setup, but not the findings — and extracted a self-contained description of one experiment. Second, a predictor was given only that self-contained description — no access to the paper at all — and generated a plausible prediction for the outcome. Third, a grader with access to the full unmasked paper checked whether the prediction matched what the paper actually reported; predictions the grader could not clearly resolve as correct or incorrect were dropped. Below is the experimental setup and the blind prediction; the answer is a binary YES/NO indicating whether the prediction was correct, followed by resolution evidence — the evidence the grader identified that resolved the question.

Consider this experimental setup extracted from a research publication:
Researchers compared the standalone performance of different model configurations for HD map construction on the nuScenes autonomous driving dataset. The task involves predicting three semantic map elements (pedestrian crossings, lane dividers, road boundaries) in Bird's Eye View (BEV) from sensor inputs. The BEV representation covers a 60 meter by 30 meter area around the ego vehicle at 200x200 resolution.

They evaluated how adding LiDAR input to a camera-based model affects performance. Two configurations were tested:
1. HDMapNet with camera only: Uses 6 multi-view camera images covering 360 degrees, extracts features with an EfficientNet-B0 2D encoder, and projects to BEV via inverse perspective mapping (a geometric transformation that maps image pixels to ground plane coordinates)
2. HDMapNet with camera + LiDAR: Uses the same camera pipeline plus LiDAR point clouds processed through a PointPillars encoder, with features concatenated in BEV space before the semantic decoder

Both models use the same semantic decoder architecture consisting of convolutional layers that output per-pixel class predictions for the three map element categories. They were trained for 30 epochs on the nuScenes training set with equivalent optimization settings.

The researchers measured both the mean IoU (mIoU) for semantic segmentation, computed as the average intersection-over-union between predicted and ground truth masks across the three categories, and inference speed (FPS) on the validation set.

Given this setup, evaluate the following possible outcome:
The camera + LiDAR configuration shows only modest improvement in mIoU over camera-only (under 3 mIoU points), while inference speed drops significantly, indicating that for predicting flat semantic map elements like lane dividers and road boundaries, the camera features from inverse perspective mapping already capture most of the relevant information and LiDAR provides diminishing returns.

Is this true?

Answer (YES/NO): NO